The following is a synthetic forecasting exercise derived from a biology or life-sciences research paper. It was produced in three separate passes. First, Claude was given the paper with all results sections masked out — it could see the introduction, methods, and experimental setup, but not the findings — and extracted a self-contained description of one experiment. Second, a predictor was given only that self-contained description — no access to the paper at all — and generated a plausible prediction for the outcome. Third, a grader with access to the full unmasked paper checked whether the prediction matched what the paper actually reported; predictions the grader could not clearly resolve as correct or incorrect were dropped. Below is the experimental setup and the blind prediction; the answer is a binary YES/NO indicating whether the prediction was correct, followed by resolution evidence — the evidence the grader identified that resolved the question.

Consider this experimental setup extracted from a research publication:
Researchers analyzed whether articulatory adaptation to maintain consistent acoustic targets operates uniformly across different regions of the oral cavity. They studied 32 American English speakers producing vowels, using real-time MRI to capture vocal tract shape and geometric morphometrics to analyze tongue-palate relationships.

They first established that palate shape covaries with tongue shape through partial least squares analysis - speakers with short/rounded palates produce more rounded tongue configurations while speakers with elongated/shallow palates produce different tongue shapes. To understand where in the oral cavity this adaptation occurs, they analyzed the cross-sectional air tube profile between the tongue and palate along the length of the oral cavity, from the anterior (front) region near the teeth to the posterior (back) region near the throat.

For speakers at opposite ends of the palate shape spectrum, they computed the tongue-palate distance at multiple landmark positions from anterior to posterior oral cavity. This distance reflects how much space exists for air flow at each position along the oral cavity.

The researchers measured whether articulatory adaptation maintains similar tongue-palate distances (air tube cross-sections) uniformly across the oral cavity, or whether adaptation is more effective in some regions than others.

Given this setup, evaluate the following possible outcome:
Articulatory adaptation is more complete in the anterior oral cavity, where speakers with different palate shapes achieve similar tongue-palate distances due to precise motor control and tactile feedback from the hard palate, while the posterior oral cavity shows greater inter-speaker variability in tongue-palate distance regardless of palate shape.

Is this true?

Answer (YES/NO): YES